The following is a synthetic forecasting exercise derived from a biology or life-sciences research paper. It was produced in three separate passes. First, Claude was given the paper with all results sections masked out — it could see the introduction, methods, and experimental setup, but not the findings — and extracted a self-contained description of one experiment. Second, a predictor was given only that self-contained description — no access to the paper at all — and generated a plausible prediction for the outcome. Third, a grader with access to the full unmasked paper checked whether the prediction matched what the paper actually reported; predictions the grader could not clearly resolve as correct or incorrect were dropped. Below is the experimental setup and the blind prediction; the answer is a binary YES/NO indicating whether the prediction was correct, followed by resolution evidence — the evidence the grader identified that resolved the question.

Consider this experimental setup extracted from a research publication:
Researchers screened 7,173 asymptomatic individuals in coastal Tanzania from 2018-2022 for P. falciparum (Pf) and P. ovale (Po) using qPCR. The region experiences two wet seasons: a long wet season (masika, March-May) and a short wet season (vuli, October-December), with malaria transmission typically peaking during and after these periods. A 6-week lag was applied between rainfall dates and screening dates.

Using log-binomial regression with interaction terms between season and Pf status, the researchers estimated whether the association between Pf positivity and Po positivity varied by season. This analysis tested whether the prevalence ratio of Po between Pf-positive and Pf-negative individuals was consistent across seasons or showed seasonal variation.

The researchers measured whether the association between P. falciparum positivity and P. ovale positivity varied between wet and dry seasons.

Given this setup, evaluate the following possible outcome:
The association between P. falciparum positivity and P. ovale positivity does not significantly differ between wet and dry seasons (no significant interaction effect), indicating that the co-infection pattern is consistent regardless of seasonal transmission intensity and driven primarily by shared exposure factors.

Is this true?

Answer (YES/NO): NO